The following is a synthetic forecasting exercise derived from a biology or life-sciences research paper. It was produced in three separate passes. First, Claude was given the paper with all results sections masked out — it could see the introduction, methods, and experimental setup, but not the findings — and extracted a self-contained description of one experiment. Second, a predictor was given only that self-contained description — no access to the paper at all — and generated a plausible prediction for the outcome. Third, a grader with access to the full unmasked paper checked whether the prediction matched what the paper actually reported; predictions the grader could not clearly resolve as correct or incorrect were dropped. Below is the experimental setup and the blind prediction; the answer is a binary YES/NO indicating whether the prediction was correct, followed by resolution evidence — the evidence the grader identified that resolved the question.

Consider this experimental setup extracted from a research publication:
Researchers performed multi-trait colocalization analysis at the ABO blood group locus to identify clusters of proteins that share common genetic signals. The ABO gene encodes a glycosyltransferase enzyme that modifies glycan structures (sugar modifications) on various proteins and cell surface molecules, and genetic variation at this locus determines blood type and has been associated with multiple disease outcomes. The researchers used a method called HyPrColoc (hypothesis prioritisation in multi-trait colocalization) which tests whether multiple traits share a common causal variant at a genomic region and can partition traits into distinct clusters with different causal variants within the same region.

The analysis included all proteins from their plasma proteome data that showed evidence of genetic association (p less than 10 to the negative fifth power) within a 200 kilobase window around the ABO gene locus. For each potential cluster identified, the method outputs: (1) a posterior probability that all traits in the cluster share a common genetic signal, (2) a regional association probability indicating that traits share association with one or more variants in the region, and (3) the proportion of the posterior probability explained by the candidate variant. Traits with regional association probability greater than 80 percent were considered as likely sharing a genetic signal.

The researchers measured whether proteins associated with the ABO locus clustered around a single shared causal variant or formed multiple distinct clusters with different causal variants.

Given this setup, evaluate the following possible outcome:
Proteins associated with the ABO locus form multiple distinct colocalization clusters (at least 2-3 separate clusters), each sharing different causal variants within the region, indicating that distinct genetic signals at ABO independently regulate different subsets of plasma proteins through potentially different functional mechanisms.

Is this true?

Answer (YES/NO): NO